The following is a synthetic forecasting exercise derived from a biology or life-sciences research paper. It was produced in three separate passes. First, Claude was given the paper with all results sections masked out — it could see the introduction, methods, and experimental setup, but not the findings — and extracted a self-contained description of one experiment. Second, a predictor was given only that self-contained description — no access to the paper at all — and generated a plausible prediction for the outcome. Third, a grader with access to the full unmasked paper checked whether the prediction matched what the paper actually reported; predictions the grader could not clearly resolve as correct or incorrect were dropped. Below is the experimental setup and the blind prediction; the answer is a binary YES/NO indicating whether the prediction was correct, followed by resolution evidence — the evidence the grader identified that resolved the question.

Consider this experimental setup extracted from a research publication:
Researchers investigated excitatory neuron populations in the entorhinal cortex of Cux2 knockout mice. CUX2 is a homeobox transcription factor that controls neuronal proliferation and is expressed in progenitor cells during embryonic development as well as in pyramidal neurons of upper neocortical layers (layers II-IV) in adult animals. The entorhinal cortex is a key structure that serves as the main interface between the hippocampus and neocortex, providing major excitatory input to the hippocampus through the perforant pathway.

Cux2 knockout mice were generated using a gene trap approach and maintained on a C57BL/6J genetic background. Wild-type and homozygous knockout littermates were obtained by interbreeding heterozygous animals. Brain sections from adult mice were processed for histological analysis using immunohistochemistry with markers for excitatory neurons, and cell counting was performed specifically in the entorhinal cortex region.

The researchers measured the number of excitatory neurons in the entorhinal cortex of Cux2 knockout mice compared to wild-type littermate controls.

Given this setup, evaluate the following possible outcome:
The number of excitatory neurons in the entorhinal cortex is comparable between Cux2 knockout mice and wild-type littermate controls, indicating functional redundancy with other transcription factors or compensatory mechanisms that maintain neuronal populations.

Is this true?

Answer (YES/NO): NO